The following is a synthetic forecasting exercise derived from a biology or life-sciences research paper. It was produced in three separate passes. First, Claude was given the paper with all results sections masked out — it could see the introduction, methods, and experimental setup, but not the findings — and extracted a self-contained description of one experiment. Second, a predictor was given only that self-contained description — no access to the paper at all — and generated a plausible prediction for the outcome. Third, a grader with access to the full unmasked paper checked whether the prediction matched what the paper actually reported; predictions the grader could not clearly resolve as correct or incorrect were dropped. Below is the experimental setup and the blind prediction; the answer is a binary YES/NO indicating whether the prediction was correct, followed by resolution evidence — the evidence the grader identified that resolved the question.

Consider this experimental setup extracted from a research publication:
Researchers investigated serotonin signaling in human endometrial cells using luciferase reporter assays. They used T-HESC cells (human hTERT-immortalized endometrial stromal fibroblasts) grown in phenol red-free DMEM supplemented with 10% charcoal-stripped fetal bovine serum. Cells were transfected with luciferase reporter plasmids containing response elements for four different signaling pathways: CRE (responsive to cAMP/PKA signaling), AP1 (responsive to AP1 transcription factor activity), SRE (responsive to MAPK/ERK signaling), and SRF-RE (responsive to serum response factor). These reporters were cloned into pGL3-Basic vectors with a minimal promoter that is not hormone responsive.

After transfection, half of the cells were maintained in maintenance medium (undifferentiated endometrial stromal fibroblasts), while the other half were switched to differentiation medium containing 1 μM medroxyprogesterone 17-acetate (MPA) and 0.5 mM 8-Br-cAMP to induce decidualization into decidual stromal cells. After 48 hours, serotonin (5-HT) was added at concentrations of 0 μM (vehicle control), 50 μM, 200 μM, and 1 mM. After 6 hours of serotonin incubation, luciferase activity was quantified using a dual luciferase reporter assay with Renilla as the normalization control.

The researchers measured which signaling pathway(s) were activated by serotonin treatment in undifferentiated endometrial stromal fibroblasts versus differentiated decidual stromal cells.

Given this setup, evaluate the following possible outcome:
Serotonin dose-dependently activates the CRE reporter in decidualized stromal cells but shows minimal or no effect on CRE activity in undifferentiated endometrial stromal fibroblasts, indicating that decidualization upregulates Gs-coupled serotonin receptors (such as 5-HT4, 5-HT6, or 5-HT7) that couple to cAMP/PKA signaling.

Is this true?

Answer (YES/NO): NO